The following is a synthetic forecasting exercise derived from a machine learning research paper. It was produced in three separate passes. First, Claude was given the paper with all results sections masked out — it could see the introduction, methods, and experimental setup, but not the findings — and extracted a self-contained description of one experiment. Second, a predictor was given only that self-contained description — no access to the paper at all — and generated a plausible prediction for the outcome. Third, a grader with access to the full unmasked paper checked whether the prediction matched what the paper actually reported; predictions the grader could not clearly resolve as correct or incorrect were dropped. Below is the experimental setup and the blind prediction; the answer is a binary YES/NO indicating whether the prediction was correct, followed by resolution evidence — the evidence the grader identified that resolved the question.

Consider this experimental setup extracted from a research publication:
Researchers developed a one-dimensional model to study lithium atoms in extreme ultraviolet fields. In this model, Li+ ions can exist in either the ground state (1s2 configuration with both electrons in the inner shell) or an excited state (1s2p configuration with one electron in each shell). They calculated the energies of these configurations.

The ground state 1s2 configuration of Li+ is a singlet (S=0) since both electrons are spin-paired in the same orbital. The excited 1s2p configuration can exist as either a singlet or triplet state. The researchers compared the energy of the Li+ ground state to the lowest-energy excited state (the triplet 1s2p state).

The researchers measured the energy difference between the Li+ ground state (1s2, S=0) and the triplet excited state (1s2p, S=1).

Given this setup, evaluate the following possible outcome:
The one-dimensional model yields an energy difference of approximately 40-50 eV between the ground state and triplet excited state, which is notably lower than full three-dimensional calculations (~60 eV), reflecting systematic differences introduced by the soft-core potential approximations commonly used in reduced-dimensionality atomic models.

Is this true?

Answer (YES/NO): YES